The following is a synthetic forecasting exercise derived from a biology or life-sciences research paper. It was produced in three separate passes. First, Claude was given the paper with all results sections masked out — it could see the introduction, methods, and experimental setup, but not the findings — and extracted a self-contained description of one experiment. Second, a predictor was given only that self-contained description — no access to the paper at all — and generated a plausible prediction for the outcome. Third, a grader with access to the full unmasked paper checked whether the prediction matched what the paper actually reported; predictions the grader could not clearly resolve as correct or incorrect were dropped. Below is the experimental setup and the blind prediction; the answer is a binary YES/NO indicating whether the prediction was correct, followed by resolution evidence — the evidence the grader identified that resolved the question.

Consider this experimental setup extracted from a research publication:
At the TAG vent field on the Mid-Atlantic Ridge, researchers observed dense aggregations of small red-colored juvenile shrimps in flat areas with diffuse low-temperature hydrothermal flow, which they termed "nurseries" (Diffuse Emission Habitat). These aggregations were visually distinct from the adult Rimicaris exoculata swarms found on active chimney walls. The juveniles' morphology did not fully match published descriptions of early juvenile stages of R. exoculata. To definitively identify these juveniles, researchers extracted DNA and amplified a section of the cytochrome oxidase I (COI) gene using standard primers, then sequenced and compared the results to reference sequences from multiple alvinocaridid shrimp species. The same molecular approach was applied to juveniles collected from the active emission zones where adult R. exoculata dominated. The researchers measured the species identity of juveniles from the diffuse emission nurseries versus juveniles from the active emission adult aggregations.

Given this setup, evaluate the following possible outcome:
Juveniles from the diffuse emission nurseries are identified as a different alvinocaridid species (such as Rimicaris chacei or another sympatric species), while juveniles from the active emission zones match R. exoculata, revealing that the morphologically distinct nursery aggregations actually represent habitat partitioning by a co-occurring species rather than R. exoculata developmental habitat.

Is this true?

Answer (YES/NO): YES